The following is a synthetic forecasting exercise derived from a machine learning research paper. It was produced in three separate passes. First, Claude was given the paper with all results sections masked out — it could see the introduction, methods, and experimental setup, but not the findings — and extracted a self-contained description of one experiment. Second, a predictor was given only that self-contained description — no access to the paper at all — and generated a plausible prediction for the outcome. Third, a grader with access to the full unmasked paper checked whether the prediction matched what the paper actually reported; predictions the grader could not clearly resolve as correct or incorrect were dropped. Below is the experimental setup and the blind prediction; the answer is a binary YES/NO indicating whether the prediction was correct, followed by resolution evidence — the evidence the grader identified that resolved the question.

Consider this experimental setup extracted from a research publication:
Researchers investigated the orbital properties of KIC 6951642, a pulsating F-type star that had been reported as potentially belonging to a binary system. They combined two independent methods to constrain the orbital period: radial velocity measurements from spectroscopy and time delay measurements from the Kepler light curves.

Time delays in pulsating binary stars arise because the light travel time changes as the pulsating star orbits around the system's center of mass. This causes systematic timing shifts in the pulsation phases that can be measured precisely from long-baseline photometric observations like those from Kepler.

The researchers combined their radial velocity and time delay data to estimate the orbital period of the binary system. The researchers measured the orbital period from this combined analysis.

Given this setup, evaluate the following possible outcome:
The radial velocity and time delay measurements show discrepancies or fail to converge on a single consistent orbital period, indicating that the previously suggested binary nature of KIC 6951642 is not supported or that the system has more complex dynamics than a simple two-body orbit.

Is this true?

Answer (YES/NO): NO